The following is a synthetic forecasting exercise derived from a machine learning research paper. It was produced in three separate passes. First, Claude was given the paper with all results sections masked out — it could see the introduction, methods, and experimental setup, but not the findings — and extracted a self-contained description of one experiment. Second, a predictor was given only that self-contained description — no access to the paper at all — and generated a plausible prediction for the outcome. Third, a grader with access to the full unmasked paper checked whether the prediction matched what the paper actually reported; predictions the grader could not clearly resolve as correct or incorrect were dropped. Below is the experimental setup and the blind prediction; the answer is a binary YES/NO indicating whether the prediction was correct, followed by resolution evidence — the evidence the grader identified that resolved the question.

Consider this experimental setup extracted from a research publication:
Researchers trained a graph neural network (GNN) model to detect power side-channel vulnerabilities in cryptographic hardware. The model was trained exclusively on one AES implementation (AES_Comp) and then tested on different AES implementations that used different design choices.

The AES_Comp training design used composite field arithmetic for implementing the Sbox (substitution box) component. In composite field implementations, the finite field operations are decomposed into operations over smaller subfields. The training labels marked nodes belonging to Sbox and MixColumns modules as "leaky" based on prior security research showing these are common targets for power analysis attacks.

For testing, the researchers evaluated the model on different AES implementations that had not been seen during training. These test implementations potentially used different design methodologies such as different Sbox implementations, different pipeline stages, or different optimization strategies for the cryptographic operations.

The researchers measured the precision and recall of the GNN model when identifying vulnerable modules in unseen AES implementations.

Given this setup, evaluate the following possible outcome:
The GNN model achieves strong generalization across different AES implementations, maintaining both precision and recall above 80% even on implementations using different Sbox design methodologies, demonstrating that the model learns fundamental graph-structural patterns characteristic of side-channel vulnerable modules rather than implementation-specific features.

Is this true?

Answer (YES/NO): YES